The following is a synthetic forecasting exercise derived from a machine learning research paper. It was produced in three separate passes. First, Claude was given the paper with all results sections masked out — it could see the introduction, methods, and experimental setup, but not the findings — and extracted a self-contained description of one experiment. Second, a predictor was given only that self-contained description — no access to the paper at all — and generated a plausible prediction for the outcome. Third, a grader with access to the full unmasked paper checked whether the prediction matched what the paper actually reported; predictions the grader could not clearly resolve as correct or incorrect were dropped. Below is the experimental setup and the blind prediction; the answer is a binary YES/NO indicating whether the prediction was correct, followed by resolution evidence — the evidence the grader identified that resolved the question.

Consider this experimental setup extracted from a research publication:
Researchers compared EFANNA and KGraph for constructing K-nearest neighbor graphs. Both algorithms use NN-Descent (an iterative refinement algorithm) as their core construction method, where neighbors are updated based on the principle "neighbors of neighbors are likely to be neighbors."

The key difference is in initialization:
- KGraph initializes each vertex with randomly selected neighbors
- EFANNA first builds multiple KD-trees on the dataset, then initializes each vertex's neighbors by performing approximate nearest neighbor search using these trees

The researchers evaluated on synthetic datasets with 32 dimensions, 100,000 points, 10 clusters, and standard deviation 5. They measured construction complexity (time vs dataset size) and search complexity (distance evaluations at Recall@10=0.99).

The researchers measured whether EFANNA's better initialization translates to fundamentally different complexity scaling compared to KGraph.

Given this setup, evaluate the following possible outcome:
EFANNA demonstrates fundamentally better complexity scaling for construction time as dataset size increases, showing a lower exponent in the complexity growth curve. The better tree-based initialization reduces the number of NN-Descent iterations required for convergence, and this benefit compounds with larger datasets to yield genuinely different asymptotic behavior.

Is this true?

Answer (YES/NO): NO